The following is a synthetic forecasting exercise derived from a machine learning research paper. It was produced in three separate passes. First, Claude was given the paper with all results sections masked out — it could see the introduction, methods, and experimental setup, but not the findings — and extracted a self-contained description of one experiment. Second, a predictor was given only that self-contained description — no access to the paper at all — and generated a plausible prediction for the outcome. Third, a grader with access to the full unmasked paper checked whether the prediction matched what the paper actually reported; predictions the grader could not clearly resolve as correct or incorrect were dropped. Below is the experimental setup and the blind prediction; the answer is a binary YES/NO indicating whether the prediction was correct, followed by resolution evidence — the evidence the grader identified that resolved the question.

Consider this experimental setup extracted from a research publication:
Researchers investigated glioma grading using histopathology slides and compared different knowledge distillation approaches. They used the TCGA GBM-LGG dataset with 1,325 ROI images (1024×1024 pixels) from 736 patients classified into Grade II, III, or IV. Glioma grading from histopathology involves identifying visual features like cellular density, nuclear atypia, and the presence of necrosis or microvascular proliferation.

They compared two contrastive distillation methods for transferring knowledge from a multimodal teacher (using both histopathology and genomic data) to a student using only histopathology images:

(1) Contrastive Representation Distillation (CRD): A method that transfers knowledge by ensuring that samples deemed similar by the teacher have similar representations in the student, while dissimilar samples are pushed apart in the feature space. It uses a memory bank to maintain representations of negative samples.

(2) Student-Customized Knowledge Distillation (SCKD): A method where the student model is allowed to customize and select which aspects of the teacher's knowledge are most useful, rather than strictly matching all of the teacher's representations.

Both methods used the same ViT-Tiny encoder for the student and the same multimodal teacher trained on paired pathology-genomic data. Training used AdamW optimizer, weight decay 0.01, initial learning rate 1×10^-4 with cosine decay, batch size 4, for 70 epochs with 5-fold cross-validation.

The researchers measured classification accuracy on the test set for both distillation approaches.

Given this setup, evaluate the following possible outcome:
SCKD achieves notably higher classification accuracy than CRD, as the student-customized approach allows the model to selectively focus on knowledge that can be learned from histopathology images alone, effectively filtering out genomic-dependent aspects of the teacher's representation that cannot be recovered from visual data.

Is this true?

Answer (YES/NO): NO